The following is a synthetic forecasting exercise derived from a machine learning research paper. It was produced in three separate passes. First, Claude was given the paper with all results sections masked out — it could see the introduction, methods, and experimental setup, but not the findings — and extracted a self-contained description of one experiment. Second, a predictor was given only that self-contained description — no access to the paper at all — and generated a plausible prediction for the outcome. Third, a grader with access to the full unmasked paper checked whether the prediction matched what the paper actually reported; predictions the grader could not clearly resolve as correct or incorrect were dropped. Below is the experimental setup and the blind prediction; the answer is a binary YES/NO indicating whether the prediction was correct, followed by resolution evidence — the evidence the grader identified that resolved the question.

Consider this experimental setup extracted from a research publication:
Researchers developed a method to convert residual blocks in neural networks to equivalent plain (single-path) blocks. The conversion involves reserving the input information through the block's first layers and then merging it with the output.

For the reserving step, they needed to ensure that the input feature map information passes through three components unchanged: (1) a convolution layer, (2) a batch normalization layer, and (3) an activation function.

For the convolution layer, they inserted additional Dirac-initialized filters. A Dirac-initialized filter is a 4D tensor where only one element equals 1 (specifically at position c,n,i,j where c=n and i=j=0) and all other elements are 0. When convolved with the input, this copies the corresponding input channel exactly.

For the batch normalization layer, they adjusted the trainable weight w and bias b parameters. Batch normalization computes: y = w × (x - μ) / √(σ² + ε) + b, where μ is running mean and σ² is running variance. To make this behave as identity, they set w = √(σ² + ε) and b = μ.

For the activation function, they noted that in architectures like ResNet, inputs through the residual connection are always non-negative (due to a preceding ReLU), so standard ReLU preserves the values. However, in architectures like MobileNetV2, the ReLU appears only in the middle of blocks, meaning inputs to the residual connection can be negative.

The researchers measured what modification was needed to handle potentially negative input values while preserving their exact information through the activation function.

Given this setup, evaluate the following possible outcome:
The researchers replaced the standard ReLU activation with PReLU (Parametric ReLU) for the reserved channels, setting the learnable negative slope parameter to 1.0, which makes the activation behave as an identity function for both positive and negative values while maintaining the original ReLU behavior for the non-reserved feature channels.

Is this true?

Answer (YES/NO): YES